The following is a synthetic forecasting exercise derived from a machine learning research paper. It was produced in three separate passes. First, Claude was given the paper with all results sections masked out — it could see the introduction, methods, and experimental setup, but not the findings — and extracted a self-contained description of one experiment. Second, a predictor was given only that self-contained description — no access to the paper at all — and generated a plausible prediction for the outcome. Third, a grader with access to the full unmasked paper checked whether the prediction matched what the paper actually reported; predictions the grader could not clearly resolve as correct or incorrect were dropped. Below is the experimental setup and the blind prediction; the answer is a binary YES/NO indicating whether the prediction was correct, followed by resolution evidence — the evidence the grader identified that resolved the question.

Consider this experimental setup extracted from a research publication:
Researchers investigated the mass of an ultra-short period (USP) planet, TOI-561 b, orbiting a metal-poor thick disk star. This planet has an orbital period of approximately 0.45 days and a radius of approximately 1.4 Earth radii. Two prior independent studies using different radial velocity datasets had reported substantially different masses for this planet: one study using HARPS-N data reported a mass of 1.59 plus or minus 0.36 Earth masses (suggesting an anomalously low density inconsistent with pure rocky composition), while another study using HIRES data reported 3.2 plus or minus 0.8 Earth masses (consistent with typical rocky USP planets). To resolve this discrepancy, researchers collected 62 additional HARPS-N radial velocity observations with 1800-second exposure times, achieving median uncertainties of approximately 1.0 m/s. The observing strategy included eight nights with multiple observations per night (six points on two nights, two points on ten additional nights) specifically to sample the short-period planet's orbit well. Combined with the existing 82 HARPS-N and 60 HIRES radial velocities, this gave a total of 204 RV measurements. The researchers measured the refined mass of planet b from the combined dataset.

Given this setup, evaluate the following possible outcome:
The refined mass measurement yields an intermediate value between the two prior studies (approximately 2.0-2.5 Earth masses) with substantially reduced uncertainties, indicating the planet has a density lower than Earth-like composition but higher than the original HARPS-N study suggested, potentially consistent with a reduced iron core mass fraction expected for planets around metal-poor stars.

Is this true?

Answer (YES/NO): YES